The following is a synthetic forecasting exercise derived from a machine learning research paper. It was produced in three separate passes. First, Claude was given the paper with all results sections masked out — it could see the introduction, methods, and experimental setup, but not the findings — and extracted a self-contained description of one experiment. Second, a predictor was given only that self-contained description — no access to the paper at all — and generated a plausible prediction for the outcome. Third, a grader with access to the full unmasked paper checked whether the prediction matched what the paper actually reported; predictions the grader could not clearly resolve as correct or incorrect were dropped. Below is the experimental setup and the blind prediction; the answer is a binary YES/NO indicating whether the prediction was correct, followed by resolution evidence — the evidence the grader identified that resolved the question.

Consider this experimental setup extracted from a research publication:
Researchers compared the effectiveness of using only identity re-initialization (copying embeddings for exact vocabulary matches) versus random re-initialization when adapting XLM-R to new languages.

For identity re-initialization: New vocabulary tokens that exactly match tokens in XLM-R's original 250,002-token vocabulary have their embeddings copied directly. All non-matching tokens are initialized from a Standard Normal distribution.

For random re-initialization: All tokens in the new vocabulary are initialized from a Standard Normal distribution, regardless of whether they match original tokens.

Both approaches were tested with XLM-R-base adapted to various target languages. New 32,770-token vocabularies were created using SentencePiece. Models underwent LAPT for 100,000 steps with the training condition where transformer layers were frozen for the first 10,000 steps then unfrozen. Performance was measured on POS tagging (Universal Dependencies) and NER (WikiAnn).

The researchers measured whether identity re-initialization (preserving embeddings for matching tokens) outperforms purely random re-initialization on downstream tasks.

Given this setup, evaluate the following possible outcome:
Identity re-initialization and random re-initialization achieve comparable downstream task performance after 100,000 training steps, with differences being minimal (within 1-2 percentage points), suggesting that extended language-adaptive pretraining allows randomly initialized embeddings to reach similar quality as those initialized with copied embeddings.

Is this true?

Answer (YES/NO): NO